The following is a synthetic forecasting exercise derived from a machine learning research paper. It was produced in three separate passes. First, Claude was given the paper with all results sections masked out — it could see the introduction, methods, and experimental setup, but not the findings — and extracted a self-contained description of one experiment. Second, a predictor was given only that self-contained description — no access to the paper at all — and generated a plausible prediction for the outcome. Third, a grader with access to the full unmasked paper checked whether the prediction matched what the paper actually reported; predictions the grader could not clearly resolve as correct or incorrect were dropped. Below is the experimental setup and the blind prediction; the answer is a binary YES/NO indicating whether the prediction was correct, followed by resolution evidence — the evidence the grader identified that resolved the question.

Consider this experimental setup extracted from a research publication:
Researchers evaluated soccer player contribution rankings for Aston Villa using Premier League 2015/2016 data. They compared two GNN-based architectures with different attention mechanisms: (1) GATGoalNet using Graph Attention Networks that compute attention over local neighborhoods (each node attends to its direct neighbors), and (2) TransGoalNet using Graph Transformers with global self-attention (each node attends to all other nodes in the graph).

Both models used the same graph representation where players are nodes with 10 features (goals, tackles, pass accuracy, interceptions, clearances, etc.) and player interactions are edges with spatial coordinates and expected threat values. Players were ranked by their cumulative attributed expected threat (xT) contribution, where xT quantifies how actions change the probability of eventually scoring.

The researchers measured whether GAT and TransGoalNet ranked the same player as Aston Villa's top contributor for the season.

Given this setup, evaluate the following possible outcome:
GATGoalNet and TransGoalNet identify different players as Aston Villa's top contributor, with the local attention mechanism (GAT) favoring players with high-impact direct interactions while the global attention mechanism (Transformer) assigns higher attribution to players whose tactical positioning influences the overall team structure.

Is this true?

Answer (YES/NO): NO